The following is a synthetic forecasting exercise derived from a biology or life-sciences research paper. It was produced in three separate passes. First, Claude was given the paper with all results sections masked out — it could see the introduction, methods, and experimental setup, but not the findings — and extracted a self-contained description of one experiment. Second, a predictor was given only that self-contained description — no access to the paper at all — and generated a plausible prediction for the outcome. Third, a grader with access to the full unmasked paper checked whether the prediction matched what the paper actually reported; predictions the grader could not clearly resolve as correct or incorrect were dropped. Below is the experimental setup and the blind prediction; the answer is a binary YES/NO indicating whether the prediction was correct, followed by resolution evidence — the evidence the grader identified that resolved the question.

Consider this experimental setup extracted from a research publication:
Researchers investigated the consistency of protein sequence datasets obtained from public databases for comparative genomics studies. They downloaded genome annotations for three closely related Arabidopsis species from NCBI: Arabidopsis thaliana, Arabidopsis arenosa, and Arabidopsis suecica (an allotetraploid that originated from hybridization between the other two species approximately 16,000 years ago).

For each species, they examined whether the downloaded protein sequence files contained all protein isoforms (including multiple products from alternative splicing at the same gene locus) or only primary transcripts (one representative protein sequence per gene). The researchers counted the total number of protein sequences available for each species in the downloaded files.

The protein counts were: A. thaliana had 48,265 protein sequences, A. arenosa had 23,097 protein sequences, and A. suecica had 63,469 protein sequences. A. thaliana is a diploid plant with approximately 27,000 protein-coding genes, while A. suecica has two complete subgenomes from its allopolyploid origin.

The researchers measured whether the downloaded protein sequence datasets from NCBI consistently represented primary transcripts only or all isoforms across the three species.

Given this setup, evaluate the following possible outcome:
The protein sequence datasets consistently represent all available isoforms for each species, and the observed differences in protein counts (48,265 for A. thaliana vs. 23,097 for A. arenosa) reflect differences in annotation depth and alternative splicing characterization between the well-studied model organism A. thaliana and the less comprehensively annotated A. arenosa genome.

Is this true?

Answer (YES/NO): NO